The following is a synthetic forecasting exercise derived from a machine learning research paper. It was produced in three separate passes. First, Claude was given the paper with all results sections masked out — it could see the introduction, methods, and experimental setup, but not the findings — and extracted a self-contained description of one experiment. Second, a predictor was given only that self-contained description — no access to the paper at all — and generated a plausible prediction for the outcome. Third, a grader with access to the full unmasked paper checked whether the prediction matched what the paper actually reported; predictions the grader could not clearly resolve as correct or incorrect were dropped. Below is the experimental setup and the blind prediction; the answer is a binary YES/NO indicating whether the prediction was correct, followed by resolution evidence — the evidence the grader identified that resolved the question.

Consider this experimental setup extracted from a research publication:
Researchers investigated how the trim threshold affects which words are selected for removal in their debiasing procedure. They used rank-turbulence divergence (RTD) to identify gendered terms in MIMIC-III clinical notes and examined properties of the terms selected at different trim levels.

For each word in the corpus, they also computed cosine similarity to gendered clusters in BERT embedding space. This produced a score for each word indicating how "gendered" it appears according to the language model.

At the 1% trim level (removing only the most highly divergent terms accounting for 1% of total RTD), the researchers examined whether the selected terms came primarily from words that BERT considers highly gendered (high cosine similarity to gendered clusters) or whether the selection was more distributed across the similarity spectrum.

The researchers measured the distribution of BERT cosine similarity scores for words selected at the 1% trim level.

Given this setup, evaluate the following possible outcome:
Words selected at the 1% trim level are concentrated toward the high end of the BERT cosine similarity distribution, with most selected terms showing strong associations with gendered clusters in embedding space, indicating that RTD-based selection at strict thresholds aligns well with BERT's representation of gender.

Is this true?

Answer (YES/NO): NO